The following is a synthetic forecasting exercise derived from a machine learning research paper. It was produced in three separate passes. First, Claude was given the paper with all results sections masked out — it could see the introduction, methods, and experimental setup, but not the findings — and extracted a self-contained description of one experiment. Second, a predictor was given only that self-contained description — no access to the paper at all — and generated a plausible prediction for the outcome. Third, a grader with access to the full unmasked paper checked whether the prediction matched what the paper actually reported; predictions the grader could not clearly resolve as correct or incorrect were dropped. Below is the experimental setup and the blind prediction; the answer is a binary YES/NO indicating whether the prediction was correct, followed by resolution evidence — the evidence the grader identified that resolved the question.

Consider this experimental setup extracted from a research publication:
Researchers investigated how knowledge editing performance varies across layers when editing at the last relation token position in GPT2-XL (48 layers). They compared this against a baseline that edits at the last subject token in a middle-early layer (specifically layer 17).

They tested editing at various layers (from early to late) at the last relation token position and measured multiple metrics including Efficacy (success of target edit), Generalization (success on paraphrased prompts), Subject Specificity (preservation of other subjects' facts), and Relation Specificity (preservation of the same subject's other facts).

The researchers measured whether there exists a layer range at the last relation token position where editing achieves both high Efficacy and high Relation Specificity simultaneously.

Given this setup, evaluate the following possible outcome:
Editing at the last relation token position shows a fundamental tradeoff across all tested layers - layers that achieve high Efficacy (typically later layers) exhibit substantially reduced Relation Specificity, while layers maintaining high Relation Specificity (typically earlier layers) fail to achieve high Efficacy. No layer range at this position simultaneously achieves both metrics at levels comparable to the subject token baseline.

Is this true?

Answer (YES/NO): NO